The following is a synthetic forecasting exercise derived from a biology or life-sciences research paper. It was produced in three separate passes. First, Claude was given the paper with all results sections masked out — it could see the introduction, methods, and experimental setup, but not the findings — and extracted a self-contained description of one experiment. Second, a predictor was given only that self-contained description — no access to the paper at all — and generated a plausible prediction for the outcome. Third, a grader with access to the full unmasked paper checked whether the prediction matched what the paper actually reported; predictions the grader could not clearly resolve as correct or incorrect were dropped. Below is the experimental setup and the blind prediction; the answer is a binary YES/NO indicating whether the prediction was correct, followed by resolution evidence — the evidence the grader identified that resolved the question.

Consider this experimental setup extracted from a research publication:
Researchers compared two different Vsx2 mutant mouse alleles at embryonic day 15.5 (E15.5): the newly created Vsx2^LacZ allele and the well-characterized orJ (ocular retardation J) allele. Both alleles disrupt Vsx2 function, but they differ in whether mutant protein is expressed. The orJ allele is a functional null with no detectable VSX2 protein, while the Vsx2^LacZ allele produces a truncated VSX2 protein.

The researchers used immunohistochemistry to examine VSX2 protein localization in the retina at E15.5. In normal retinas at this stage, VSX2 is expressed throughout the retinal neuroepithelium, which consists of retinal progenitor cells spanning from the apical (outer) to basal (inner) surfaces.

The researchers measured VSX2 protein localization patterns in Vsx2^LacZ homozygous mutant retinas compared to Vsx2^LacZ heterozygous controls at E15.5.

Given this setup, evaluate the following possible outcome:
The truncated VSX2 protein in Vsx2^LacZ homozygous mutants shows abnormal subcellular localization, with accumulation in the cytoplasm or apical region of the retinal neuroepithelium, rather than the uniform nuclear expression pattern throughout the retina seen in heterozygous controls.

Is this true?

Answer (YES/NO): YES